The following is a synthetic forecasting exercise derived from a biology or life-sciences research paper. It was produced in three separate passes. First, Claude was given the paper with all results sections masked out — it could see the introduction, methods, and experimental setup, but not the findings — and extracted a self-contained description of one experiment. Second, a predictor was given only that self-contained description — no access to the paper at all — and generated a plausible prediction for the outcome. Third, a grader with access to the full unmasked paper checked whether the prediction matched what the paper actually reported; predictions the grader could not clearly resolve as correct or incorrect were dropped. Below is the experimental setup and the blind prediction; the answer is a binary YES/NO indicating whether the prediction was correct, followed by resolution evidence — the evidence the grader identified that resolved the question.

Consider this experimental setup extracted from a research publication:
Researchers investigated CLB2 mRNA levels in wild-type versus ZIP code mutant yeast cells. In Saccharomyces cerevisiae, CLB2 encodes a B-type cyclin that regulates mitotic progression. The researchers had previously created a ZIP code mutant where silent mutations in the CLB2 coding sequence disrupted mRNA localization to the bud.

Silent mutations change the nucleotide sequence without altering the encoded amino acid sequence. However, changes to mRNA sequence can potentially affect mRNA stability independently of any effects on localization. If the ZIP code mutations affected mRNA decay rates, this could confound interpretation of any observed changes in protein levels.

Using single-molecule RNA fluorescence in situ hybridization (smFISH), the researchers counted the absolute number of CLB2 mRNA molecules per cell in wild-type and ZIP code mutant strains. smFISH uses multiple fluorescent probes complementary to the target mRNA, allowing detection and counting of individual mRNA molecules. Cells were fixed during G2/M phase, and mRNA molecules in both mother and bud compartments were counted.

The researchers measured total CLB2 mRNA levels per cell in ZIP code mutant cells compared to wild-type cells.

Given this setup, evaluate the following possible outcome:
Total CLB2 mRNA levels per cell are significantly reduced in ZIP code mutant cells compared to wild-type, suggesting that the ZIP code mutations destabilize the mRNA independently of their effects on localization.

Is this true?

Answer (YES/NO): NO